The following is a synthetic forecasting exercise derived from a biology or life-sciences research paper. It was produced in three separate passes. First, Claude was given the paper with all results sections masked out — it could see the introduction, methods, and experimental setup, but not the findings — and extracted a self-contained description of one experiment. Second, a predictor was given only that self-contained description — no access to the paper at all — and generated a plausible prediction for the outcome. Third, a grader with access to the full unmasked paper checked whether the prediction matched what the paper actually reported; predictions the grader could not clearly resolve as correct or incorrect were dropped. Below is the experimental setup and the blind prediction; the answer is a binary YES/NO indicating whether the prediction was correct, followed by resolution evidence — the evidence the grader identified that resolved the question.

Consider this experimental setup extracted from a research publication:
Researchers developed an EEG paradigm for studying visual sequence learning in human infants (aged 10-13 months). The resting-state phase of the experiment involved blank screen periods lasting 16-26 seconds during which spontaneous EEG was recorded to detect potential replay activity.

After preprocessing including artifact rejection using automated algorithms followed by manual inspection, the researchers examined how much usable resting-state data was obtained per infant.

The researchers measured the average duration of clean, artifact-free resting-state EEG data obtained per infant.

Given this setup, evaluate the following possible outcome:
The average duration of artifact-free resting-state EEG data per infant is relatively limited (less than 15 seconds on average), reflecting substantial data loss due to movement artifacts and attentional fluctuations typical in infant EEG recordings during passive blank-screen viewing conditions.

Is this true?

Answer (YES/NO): NO